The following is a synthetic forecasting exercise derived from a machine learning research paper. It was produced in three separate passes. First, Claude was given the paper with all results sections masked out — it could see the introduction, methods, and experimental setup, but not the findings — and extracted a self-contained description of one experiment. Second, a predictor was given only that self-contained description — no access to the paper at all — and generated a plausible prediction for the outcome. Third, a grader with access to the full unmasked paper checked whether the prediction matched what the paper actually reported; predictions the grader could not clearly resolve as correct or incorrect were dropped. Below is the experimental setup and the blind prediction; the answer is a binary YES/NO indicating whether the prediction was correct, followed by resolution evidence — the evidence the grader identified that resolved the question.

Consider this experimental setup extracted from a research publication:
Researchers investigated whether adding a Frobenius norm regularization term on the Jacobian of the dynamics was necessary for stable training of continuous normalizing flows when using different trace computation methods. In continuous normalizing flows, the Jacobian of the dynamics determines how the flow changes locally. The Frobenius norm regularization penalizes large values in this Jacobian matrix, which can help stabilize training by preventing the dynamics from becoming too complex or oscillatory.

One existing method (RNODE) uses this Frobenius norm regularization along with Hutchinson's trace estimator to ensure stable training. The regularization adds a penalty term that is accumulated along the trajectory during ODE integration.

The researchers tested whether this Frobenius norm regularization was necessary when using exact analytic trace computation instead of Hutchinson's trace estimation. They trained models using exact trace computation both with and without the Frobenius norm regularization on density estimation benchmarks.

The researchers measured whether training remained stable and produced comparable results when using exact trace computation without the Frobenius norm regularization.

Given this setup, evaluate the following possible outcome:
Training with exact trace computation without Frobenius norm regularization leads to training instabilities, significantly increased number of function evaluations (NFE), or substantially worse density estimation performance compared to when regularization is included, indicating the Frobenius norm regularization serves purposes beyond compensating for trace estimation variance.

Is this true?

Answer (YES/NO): NO